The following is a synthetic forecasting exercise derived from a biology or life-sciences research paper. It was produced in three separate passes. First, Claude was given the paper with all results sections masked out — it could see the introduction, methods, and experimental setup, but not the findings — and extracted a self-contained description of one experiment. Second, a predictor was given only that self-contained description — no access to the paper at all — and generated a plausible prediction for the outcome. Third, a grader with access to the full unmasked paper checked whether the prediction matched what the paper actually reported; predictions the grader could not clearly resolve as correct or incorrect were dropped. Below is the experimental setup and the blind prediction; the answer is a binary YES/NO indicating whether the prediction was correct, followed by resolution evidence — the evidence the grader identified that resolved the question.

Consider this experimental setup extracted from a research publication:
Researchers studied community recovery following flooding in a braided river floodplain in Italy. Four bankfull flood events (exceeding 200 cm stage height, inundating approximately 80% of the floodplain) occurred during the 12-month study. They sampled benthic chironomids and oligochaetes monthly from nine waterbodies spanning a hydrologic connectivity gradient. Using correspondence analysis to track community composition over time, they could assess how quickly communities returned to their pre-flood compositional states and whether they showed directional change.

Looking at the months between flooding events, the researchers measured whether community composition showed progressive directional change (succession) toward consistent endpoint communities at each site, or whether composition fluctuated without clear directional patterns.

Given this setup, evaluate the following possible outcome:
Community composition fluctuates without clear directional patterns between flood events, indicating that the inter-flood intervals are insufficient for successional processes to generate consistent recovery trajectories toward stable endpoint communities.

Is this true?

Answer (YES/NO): NO